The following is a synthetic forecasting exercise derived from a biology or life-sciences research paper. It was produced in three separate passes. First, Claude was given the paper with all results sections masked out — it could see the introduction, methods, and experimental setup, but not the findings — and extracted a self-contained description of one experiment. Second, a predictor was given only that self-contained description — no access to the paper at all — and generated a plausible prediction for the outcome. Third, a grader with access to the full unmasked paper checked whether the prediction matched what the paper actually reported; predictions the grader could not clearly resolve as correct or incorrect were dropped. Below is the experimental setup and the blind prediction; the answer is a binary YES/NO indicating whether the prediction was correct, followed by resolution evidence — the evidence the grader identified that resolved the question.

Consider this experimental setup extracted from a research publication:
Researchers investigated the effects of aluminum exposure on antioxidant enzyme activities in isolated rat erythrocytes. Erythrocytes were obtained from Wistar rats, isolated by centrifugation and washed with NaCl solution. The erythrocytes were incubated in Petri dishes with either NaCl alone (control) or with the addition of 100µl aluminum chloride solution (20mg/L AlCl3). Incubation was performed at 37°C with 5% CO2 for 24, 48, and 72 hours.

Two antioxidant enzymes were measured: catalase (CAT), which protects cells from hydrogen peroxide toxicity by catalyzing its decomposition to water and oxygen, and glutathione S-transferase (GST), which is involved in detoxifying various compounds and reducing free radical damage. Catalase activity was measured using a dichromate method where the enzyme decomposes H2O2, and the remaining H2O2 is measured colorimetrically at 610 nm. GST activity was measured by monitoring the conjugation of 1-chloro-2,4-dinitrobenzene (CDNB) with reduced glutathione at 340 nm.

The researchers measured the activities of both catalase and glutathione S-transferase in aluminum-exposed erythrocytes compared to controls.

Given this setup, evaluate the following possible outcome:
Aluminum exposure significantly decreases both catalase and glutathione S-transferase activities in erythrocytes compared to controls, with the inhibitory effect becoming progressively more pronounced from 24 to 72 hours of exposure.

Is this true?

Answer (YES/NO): NO